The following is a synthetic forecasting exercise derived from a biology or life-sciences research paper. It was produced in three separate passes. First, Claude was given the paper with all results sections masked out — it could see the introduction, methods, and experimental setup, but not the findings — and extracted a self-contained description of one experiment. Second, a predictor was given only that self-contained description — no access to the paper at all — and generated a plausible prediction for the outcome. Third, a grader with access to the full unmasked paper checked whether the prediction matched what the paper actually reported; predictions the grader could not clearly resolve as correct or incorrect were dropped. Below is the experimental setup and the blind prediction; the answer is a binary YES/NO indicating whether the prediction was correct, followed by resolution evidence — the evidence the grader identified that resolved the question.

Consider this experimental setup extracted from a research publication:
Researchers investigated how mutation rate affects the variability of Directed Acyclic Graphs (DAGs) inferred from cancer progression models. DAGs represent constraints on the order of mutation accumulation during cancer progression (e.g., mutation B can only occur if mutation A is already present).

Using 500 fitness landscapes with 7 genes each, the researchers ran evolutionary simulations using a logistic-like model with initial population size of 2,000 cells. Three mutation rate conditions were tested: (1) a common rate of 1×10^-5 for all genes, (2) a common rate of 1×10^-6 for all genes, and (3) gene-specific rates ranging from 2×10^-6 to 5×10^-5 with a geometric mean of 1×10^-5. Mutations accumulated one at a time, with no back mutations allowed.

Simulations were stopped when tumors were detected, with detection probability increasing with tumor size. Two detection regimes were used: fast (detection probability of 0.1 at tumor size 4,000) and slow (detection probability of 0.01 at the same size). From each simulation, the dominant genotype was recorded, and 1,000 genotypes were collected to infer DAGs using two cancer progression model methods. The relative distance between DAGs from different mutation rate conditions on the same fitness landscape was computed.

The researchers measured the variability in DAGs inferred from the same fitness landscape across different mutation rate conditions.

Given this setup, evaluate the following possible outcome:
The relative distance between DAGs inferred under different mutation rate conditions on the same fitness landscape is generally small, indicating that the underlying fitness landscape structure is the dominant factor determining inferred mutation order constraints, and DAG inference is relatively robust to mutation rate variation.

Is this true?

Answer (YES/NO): NO